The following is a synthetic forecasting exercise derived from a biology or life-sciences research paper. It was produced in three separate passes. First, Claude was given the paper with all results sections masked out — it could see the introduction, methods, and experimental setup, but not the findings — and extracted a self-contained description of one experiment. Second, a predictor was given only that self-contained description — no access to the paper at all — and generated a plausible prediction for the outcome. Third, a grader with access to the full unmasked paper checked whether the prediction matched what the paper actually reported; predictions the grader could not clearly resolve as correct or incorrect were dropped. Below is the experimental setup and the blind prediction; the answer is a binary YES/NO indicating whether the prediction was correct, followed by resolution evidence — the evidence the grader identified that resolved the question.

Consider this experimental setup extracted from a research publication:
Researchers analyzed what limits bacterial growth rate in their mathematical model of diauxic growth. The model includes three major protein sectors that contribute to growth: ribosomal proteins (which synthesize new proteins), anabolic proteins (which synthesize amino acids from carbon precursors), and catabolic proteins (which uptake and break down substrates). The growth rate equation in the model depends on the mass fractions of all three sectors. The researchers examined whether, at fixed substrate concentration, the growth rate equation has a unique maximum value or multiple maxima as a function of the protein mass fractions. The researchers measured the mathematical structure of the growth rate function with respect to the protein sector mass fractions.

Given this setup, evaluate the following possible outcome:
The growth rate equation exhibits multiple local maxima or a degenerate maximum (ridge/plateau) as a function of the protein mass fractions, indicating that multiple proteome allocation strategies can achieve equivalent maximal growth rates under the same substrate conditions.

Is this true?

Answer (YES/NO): NO